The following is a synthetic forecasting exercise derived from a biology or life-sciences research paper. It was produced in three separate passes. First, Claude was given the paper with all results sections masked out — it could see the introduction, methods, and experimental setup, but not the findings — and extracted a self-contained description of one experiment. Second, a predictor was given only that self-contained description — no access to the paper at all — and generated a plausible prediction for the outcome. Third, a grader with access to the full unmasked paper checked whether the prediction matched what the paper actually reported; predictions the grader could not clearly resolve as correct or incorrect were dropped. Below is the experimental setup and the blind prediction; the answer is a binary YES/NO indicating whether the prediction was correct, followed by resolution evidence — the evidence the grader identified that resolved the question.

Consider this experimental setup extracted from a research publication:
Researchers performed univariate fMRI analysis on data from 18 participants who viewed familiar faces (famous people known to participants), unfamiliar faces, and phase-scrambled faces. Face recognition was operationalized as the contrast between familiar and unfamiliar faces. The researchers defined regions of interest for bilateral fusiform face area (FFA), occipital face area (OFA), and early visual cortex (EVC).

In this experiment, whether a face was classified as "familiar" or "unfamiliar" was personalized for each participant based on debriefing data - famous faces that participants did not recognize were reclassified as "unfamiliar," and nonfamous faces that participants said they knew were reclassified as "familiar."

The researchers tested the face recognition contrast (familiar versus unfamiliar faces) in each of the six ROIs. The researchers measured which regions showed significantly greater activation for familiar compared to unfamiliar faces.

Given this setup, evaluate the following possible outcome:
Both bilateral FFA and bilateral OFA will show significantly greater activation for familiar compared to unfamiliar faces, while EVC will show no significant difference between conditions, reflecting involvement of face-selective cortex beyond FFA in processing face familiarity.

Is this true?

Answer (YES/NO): NO